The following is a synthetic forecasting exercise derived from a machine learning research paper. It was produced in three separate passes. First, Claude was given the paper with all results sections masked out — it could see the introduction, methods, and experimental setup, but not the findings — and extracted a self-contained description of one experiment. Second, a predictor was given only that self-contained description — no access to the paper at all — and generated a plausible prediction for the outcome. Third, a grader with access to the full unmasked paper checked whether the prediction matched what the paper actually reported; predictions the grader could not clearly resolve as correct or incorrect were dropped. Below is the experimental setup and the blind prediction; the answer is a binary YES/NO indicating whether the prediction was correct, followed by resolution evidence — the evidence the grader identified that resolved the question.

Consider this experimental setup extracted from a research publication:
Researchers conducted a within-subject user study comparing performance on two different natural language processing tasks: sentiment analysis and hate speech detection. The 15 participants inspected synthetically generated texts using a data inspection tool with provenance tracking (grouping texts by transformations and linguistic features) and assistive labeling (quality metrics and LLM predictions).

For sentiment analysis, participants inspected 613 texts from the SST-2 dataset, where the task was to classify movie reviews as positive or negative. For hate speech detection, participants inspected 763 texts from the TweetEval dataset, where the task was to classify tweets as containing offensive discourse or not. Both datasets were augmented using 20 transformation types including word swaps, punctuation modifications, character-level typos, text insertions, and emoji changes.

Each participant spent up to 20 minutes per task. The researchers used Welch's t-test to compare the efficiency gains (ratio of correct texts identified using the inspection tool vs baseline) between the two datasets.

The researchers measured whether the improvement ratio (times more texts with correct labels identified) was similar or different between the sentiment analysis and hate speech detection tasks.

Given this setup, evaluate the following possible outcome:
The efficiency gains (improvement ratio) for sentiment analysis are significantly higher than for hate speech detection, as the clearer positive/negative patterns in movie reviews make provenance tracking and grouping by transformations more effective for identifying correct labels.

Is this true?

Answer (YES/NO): NO